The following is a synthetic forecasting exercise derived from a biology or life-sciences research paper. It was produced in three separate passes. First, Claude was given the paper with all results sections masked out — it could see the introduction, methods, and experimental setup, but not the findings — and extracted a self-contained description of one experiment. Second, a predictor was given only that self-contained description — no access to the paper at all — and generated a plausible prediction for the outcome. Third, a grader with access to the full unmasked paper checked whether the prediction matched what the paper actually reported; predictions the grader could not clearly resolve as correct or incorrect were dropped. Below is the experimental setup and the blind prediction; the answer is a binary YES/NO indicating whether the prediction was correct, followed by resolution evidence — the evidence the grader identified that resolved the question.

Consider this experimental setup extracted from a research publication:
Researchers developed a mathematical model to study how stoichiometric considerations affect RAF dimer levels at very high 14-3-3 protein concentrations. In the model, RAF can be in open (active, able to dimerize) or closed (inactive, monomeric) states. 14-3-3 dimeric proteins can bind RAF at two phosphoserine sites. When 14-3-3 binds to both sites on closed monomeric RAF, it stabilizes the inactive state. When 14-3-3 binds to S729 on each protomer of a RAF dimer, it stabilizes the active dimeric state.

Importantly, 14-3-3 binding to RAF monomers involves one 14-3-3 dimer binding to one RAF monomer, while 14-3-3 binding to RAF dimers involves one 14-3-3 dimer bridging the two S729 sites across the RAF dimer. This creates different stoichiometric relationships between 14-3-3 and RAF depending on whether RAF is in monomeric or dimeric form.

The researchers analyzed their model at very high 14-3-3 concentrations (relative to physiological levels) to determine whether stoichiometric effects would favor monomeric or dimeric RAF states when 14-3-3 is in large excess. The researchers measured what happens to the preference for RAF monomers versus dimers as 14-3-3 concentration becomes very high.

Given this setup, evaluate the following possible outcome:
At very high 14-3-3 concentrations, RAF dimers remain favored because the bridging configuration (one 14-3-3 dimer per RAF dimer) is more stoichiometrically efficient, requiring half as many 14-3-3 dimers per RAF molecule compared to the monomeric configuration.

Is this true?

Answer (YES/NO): NO